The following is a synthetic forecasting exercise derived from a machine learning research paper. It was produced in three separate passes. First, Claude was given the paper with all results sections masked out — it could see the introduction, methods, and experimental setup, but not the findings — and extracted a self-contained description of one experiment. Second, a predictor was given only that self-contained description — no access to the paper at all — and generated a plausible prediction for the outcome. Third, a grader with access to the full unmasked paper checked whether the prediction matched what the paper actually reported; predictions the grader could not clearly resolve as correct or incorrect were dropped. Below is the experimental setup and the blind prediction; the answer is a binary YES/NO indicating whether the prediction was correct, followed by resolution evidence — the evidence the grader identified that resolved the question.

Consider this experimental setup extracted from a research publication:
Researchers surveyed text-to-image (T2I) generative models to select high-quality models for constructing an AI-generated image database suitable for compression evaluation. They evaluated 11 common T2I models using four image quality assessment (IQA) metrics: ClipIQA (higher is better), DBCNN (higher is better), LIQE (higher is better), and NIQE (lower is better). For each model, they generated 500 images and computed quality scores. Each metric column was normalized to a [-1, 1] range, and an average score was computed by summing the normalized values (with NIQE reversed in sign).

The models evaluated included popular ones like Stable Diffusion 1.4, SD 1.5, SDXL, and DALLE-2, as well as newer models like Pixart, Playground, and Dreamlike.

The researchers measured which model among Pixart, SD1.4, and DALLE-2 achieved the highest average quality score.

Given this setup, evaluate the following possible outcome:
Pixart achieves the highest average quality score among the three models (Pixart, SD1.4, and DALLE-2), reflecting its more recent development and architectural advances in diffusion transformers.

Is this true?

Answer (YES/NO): YES